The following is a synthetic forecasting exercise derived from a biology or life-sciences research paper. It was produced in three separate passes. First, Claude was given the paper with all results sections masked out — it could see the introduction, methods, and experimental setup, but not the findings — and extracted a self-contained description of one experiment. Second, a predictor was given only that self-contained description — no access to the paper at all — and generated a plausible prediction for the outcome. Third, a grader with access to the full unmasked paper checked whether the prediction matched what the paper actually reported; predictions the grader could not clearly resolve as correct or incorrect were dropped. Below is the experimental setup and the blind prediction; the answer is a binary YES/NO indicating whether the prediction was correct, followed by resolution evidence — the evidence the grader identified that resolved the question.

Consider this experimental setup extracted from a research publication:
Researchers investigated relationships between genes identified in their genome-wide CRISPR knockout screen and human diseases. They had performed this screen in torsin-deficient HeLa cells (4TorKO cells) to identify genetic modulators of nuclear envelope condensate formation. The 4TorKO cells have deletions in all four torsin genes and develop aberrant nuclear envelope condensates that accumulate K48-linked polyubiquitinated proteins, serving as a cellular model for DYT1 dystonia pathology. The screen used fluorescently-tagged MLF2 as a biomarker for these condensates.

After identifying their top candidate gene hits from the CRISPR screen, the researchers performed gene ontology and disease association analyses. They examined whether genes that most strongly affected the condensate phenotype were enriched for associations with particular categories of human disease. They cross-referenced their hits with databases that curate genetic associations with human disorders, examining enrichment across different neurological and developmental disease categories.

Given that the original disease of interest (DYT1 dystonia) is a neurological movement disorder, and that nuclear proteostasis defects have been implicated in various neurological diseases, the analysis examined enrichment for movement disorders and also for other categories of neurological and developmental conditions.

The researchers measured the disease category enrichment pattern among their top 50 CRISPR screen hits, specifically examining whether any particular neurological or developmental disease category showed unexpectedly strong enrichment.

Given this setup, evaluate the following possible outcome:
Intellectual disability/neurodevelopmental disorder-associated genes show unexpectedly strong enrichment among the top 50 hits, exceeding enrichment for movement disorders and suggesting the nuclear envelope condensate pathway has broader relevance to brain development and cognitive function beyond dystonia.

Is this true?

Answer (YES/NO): YES